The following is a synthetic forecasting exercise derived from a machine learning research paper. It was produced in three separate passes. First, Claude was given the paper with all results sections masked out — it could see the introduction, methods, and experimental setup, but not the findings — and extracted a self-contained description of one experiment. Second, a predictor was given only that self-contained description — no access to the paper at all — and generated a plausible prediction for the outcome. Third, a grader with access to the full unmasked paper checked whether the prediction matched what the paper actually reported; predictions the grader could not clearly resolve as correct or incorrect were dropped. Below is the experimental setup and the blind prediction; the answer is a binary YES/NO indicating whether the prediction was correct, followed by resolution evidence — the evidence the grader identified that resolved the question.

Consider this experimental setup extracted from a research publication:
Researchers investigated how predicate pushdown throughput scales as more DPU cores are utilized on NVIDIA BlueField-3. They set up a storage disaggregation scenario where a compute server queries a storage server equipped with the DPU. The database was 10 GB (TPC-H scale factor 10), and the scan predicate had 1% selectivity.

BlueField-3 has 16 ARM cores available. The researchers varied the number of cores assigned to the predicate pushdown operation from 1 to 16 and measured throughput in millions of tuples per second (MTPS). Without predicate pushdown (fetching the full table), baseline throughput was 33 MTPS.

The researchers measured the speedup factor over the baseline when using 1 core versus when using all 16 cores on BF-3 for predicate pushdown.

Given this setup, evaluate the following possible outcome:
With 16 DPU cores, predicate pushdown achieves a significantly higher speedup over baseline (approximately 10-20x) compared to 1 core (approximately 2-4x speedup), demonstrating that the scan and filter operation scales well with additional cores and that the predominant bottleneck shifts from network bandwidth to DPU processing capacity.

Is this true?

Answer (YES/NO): NO